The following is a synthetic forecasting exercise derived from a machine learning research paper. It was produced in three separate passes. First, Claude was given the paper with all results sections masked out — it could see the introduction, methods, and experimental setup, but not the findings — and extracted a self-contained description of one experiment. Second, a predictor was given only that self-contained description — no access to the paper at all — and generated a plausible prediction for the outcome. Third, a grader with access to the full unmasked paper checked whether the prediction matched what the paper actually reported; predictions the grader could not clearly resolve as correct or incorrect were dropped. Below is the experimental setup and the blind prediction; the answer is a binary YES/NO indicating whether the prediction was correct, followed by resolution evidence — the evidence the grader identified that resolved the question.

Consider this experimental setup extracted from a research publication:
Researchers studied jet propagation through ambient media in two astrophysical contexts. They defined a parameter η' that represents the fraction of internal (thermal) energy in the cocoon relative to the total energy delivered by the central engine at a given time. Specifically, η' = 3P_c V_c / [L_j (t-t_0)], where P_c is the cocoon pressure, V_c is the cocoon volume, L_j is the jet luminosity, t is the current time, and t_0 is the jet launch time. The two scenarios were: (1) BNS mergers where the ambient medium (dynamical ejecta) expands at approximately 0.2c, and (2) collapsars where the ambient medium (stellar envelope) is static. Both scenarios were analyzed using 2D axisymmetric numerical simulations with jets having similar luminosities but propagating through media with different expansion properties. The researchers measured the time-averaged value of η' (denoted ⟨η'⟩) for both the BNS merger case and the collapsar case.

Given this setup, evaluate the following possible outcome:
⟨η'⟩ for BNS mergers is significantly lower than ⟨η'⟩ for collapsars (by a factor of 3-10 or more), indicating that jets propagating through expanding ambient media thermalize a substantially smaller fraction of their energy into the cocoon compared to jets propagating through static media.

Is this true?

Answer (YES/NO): NO